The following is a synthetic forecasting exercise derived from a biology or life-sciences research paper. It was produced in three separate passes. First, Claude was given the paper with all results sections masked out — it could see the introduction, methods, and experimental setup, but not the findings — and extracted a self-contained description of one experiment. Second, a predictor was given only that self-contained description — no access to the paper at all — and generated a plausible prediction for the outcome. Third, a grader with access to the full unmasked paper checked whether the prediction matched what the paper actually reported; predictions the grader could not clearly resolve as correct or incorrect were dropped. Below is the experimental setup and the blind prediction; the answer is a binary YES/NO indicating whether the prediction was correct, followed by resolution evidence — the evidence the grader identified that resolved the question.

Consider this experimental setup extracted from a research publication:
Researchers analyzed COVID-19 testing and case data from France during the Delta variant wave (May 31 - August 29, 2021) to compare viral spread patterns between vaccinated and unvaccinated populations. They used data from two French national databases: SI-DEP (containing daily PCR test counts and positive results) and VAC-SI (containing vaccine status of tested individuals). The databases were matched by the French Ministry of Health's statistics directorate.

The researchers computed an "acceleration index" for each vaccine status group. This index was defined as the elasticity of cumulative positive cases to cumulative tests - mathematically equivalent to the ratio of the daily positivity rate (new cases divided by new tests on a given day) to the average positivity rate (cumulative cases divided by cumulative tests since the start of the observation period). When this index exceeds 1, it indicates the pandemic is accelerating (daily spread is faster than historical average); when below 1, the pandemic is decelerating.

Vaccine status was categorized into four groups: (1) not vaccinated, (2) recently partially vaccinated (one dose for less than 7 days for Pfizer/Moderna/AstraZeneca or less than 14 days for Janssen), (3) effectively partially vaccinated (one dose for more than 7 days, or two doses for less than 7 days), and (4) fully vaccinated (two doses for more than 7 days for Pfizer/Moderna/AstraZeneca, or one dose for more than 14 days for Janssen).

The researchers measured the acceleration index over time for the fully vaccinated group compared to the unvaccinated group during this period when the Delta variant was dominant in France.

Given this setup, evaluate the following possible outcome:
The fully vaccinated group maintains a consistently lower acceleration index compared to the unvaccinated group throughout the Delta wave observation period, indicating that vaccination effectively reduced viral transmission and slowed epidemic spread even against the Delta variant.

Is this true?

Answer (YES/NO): NO